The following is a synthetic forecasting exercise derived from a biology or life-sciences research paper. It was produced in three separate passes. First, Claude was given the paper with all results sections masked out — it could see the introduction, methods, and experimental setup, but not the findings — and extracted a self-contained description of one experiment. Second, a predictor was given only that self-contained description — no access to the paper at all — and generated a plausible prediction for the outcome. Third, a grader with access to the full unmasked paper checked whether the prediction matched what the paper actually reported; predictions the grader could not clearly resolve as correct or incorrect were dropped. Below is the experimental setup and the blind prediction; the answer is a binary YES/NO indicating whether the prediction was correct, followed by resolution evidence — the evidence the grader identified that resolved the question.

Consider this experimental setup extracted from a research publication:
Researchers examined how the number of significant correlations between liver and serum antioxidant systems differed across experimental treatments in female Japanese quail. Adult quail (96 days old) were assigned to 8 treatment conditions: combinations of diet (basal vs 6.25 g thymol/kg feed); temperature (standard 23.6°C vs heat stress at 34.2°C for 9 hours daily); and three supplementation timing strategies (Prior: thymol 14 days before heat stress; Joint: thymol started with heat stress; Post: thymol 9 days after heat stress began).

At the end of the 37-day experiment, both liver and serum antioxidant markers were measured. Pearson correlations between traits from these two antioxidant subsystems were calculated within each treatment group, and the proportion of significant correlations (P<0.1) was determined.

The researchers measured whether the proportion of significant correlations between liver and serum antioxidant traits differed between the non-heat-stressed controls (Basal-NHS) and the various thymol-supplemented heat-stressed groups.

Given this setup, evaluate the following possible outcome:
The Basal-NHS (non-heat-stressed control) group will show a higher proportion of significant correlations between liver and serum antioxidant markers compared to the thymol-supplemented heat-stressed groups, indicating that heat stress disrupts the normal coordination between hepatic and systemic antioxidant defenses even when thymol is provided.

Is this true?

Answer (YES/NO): NO